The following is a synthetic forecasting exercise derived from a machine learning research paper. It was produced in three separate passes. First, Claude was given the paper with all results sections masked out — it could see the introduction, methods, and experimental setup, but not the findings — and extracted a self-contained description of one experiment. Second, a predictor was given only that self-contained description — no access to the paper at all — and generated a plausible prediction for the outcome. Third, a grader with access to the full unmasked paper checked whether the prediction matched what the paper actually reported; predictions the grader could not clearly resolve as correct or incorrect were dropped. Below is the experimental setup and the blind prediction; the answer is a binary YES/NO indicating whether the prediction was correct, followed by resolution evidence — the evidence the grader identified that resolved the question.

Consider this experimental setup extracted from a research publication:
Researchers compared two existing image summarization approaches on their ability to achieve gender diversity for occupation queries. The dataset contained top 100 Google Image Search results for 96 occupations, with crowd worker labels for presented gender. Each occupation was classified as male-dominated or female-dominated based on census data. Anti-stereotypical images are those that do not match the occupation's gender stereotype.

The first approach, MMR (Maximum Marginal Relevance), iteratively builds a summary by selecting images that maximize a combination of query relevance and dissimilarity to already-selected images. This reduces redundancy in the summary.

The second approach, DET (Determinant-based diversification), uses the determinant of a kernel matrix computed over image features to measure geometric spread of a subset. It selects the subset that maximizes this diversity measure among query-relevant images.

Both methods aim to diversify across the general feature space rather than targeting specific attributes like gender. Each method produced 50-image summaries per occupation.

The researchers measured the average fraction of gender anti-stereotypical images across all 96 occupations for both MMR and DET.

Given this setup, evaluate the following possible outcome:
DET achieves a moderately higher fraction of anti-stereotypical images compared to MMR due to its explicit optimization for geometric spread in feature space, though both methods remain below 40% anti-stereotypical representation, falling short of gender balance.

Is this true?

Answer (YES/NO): YES